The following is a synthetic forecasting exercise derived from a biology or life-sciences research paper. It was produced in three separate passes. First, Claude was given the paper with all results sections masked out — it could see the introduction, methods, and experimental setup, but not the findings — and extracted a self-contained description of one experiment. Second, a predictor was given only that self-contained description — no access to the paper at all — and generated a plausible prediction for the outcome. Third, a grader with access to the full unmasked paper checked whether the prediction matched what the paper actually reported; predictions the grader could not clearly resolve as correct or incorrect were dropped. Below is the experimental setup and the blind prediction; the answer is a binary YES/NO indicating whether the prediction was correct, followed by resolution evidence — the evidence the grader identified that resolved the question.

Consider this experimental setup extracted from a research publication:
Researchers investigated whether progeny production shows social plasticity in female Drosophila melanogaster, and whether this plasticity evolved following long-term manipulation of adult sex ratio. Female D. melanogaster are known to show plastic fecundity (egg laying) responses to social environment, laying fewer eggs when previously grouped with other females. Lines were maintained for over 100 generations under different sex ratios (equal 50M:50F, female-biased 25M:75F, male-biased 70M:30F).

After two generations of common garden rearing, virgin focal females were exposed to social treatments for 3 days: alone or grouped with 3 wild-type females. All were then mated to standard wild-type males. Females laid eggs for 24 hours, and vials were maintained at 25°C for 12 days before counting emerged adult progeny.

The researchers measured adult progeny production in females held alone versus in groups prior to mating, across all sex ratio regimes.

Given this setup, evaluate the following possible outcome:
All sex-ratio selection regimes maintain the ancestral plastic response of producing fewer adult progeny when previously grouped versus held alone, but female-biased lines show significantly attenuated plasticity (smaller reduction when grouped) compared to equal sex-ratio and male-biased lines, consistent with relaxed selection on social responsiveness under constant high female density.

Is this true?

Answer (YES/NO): NO